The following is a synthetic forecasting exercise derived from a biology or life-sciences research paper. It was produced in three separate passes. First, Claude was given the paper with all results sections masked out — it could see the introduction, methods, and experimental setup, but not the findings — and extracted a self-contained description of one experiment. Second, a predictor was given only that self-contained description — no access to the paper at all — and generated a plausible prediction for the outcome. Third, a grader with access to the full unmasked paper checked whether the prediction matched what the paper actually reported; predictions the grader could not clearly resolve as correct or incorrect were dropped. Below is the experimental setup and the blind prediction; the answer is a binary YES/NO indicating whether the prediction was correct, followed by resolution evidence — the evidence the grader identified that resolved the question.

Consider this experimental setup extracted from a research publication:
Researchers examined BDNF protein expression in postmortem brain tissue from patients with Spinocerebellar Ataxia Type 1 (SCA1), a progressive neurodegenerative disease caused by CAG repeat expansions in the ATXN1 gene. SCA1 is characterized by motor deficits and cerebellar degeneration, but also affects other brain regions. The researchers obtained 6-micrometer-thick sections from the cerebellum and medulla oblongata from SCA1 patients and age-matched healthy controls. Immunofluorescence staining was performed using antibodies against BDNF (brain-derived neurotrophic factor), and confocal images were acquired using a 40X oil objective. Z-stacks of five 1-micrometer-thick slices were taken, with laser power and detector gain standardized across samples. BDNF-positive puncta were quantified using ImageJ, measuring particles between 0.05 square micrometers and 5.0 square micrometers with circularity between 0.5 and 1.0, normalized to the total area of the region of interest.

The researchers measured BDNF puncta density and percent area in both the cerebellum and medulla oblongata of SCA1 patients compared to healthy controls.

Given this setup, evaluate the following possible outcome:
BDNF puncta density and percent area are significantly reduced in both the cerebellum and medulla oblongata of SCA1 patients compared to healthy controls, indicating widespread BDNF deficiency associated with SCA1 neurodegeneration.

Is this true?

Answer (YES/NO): YES